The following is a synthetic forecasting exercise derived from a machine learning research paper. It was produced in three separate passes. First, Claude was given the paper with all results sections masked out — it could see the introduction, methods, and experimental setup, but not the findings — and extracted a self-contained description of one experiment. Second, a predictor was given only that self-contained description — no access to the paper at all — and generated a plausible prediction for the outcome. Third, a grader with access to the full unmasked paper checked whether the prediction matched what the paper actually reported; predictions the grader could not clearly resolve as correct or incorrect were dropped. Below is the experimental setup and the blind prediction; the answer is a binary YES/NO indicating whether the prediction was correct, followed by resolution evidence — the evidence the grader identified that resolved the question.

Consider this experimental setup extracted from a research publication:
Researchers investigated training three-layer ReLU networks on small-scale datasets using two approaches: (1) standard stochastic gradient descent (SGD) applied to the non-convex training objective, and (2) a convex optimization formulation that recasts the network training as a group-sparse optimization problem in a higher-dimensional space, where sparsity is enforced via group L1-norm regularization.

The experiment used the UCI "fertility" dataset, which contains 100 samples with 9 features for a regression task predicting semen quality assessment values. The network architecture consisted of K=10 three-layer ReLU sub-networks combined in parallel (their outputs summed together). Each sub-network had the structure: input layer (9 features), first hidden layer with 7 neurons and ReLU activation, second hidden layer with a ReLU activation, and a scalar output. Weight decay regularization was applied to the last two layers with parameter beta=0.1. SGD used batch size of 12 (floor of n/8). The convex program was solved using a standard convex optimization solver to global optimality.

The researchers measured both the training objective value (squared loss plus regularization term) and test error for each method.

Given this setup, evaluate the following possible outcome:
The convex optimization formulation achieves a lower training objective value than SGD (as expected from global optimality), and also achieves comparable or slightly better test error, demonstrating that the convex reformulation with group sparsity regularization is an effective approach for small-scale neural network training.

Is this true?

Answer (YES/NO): NO